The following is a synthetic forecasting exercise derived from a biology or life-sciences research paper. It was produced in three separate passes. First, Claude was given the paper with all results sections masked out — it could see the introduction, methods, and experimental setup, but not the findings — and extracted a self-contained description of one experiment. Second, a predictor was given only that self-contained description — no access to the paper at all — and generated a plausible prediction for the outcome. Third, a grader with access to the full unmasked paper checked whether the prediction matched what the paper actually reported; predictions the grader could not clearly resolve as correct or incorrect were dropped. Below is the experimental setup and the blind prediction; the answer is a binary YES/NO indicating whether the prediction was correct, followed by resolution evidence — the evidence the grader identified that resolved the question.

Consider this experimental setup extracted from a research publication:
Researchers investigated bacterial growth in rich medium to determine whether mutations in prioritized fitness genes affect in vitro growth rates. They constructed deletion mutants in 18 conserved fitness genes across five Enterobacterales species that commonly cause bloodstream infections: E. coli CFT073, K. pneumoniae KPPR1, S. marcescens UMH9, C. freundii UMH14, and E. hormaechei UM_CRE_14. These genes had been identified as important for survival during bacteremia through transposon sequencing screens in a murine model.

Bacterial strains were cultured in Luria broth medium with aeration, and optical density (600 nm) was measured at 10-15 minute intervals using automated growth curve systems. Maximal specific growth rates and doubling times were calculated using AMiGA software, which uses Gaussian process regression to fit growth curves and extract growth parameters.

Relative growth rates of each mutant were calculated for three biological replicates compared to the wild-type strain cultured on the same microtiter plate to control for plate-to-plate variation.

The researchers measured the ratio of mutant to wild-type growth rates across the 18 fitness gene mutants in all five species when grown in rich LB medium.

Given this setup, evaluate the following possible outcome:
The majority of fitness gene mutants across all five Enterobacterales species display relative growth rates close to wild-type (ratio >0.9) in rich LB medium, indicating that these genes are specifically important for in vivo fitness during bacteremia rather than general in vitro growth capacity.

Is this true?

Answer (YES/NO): YES